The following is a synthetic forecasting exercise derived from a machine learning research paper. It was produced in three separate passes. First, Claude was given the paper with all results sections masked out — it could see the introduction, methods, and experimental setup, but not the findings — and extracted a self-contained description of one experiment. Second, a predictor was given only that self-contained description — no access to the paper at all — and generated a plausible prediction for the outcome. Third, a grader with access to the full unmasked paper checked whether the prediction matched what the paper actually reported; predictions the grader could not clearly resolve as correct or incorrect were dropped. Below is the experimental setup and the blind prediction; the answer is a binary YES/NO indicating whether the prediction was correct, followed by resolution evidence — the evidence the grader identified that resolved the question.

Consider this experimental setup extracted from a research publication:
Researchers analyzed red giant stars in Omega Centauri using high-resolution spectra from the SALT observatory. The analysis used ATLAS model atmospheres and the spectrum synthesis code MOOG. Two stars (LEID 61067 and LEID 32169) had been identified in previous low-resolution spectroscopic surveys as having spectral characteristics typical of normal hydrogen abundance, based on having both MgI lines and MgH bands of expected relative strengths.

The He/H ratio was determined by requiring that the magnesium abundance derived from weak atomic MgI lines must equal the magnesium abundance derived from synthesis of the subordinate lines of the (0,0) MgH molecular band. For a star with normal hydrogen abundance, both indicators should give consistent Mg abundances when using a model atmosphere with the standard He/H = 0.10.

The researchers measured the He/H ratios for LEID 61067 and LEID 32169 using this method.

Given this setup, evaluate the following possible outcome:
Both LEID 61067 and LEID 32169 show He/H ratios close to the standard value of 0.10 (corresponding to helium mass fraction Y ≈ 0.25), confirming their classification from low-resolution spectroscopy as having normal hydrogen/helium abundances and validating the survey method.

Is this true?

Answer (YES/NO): YES